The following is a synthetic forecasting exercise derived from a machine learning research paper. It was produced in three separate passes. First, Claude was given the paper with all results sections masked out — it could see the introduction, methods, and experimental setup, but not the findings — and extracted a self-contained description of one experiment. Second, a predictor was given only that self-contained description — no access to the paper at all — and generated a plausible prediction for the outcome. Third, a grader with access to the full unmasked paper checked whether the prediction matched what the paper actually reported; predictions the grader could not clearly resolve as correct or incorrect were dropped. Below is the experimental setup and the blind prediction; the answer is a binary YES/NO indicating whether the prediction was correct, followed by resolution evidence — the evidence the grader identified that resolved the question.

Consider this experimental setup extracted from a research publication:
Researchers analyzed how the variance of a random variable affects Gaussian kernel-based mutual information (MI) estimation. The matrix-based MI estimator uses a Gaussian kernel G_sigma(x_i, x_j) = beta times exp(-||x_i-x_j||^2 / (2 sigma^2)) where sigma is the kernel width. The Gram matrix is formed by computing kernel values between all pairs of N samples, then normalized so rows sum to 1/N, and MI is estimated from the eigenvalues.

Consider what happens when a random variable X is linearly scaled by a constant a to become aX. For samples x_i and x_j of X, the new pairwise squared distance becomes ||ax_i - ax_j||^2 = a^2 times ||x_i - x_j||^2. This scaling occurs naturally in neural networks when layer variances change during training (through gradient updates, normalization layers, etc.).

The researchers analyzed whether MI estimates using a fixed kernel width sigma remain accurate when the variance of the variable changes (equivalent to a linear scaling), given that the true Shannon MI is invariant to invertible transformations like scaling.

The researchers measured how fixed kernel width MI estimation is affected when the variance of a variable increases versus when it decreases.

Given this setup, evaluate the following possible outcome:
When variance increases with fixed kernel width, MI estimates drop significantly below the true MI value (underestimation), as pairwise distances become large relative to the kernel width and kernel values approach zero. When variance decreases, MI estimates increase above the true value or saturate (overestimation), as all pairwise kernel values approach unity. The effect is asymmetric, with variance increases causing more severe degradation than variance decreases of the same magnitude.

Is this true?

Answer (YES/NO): NO